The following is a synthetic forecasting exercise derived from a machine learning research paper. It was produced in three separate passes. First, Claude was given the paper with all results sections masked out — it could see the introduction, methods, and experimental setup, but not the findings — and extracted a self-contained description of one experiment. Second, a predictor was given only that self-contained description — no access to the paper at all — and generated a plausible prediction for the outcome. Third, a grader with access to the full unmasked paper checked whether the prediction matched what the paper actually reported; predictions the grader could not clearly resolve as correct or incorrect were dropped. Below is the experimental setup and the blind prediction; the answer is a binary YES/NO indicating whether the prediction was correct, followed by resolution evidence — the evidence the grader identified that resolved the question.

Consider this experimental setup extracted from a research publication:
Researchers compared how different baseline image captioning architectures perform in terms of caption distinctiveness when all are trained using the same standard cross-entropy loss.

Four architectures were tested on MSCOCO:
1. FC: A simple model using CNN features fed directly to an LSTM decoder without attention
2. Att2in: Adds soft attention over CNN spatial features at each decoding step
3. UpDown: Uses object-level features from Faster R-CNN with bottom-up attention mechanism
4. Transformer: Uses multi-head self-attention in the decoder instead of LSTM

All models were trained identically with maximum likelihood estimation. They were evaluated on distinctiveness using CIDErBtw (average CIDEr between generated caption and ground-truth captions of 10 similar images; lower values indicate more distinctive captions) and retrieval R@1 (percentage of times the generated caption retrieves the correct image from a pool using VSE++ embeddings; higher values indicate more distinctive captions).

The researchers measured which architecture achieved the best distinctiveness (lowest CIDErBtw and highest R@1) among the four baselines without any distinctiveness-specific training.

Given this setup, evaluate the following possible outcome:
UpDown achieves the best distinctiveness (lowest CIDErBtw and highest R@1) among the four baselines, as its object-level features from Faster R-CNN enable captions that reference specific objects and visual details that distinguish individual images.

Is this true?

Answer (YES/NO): NO